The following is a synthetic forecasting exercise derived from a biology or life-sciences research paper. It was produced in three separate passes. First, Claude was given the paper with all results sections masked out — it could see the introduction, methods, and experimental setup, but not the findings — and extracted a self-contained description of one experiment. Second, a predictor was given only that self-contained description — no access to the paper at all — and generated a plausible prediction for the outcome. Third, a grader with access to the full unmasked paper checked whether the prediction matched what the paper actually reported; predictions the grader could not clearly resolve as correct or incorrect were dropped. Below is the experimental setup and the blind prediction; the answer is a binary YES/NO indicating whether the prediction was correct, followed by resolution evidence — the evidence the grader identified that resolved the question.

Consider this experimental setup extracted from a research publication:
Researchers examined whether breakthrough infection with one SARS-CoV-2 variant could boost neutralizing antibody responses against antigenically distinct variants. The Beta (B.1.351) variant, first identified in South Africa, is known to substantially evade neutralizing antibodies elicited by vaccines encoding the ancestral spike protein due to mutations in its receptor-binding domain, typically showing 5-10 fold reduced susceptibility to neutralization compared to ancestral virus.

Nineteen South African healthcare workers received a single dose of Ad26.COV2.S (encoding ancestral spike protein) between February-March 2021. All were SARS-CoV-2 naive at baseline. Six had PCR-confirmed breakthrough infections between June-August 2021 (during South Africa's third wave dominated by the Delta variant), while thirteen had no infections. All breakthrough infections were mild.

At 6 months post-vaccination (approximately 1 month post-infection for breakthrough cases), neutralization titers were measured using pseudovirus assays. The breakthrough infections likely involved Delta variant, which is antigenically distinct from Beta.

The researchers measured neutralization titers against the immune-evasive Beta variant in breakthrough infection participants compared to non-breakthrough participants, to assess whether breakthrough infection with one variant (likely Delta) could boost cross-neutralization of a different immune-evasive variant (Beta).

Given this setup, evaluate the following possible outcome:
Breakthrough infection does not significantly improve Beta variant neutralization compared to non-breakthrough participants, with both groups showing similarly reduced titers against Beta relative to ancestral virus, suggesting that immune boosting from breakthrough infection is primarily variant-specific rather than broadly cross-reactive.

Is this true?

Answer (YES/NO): NO